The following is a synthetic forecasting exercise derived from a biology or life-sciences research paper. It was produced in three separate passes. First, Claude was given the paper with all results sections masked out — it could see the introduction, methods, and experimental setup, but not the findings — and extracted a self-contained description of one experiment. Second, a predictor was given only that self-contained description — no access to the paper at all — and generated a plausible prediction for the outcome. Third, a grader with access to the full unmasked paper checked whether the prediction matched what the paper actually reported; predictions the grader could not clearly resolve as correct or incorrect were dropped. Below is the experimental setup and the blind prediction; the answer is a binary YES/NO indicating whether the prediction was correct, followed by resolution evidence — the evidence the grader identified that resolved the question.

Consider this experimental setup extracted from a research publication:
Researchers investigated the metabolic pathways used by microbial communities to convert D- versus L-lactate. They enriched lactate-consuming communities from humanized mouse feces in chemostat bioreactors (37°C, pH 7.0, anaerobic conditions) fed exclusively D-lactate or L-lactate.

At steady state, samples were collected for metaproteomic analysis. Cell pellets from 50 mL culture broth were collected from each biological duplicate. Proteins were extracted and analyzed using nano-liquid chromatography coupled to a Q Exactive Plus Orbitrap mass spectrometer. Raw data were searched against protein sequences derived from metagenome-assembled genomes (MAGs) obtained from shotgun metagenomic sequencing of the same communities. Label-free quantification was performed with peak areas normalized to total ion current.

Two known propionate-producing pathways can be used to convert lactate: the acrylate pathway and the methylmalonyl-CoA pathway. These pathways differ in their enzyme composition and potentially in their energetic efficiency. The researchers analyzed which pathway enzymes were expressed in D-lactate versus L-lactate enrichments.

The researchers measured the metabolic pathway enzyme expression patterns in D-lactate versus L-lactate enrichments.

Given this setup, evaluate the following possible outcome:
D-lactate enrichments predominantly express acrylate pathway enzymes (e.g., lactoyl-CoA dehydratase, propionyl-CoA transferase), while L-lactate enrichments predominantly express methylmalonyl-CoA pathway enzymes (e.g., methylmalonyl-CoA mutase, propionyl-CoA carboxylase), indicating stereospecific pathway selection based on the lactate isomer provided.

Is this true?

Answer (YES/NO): YES